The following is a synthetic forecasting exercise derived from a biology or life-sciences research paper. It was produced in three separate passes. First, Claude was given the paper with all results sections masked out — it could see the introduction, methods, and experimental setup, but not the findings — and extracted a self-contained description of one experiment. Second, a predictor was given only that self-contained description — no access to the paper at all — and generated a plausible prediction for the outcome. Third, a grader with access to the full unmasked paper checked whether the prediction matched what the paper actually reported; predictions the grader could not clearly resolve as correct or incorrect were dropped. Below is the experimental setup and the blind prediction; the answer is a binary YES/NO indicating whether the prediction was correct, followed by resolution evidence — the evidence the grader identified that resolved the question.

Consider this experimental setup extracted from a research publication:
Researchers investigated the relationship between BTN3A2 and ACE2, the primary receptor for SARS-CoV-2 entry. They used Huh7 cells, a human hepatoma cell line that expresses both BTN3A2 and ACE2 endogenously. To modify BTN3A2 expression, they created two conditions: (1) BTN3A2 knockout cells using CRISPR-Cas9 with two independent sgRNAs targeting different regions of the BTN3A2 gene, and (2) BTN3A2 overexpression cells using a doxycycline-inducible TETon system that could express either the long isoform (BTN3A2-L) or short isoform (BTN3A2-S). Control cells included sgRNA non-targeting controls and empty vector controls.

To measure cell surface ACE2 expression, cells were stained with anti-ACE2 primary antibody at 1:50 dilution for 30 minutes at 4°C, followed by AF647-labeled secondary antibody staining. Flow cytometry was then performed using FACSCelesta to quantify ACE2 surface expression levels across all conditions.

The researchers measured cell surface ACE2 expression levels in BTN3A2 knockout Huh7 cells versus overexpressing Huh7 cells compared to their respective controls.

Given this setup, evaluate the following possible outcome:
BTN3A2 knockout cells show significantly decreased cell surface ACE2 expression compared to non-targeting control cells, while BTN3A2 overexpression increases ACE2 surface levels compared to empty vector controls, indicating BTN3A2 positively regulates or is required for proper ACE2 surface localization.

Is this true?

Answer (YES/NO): NO